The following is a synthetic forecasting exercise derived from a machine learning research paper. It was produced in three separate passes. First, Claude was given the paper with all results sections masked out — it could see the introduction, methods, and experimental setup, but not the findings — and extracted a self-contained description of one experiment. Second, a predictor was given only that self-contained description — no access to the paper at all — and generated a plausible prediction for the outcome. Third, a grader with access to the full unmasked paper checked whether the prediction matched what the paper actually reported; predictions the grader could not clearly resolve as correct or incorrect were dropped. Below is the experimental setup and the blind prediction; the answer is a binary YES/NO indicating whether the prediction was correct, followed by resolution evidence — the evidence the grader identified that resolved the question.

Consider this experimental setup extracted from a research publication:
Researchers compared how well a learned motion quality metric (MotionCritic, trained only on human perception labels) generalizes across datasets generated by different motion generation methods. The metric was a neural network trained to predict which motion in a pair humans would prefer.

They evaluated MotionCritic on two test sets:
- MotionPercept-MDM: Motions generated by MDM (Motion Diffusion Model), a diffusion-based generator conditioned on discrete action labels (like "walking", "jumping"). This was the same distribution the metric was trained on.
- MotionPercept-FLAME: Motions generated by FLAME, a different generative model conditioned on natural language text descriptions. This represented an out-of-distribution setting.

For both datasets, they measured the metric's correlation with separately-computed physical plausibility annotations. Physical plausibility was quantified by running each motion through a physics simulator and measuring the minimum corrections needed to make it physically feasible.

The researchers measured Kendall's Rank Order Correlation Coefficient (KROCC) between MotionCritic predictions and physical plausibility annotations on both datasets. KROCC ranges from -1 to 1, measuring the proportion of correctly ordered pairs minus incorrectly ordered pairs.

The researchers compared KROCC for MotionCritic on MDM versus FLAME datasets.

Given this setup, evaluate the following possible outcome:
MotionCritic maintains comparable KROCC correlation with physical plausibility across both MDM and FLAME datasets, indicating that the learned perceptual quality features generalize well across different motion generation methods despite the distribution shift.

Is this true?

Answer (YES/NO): NO